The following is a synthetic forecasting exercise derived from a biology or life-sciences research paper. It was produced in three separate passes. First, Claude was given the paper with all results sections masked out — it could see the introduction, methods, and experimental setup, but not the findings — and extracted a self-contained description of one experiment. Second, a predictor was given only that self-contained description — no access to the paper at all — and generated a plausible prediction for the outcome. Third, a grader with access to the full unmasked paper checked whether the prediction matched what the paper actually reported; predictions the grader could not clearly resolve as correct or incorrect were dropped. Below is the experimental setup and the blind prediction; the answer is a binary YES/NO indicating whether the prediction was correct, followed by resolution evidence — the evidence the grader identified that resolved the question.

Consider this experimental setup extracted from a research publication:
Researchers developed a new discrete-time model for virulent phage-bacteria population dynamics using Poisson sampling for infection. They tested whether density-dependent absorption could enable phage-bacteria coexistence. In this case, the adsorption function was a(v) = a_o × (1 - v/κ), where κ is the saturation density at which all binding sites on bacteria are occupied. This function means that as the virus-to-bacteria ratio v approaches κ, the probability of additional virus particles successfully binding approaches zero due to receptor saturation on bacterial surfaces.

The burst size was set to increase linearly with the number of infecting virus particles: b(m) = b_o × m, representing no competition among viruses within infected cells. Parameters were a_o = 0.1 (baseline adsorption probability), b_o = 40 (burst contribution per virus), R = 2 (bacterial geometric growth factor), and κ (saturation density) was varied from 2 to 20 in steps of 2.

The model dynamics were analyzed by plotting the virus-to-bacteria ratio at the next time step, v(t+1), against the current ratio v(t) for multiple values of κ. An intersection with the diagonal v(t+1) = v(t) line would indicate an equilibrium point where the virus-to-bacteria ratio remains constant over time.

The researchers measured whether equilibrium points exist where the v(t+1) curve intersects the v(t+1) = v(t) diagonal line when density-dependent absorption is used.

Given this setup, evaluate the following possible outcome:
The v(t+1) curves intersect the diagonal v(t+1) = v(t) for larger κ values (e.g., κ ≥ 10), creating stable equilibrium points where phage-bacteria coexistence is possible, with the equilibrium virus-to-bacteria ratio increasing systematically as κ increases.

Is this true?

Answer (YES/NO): NO